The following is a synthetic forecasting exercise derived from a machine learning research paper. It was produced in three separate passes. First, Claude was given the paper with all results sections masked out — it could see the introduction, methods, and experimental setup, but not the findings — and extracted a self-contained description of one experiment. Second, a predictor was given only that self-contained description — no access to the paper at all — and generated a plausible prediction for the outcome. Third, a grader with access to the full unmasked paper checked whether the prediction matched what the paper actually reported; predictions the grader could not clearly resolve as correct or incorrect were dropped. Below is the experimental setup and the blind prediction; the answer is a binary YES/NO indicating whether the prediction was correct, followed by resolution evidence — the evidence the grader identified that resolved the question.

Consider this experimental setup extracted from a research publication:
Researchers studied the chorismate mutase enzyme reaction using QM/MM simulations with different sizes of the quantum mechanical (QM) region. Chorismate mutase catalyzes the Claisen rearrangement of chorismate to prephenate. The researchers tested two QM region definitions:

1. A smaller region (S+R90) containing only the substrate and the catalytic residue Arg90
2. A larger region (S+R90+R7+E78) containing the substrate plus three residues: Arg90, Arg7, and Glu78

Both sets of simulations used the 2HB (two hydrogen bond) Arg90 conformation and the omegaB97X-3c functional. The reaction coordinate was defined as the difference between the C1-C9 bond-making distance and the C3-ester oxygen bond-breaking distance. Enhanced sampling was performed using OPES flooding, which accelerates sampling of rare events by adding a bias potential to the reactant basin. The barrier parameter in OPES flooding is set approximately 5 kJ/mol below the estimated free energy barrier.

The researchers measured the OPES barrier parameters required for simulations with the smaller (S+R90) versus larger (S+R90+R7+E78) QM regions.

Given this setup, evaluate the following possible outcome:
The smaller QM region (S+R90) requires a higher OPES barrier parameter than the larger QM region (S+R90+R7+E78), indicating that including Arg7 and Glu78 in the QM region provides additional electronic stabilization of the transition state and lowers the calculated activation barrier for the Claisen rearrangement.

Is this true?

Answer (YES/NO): YES